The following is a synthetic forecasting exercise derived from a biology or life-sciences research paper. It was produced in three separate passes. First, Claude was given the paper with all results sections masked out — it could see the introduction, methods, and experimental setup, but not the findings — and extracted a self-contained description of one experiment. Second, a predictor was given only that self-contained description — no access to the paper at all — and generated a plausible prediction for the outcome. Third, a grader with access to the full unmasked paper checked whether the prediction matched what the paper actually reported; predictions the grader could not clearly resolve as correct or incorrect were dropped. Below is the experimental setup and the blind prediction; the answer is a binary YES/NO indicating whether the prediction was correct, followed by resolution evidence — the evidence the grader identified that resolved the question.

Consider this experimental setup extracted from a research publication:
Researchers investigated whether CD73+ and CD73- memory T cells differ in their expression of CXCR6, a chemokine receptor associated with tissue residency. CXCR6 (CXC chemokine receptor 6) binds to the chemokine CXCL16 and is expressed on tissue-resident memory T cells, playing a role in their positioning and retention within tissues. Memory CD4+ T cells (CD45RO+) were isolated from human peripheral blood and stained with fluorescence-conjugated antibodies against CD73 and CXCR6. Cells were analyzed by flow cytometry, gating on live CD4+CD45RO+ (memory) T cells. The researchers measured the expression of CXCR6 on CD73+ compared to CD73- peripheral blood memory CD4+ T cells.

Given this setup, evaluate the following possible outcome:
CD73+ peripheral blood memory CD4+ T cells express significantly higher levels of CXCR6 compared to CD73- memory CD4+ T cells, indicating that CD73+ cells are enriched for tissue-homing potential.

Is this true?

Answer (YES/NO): YES